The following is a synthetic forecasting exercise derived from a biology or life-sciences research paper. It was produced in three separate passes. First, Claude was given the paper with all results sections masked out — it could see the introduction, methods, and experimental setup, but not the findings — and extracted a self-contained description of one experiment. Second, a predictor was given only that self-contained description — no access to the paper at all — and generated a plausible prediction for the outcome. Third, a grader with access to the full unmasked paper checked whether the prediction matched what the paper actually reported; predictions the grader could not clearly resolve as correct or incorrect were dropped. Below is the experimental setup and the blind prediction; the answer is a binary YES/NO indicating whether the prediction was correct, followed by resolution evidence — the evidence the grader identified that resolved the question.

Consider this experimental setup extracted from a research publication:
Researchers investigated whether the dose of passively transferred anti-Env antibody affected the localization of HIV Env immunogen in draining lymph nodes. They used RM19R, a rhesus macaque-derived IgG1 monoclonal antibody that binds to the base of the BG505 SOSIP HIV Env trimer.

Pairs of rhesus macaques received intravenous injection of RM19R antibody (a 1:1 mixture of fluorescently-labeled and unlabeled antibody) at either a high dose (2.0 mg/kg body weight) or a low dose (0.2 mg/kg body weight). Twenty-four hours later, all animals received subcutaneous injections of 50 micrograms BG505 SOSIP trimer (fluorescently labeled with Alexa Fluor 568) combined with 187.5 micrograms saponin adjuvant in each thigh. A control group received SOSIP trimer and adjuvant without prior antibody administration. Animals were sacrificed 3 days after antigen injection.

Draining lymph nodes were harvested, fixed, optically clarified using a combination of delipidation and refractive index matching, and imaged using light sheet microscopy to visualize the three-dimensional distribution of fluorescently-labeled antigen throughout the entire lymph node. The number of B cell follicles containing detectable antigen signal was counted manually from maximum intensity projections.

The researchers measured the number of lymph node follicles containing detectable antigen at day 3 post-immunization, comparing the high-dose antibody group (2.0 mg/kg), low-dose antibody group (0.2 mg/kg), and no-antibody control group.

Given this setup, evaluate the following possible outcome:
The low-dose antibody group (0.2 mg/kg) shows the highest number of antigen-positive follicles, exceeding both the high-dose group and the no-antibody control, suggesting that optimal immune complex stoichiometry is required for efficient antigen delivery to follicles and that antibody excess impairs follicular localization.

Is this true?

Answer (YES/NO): NO